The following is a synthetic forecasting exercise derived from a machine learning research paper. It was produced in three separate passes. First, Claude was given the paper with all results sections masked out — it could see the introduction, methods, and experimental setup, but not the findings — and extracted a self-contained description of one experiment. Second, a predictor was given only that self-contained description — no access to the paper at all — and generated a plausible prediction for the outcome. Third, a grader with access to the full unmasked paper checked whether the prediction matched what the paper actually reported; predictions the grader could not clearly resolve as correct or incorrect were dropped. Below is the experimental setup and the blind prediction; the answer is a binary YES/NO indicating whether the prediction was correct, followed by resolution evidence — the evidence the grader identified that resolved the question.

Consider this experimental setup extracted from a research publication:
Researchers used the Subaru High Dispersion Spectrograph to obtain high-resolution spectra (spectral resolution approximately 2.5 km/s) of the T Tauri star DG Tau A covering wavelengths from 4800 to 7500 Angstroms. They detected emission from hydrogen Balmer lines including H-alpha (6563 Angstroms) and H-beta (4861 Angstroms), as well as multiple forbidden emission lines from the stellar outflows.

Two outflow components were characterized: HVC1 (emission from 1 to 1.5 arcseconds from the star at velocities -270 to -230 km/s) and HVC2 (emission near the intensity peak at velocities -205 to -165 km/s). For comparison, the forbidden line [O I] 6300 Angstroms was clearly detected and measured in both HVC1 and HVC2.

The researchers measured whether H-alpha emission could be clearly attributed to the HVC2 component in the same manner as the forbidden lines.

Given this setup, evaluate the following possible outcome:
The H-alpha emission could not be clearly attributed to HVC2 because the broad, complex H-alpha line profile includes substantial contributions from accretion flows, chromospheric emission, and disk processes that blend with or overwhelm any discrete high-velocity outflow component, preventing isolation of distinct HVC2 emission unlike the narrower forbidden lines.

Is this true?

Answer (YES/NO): YES